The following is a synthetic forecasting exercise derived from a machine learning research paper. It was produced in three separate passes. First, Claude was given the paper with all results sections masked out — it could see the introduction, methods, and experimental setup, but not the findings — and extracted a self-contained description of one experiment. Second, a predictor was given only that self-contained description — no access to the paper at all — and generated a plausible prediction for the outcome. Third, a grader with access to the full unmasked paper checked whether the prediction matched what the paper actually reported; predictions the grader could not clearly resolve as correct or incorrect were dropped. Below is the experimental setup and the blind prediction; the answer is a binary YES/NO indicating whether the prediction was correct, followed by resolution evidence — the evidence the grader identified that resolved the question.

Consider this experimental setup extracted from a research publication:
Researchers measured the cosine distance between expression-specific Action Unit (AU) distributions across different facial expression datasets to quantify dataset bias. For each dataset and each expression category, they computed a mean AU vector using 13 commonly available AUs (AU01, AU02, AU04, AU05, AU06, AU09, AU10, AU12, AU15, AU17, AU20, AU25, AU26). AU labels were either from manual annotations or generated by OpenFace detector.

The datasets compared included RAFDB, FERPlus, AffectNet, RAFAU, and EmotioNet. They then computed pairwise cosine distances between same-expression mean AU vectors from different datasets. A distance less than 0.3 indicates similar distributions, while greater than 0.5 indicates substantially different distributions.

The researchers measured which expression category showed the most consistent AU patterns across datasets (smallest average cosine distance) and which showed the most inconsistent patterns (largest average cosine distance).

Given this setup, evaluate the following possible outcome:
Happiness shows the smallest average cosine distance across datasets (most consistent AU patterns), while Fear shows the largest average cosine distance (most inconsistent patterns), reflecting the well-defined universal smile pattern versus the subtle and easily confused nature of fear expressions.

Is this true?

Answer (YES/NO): YES